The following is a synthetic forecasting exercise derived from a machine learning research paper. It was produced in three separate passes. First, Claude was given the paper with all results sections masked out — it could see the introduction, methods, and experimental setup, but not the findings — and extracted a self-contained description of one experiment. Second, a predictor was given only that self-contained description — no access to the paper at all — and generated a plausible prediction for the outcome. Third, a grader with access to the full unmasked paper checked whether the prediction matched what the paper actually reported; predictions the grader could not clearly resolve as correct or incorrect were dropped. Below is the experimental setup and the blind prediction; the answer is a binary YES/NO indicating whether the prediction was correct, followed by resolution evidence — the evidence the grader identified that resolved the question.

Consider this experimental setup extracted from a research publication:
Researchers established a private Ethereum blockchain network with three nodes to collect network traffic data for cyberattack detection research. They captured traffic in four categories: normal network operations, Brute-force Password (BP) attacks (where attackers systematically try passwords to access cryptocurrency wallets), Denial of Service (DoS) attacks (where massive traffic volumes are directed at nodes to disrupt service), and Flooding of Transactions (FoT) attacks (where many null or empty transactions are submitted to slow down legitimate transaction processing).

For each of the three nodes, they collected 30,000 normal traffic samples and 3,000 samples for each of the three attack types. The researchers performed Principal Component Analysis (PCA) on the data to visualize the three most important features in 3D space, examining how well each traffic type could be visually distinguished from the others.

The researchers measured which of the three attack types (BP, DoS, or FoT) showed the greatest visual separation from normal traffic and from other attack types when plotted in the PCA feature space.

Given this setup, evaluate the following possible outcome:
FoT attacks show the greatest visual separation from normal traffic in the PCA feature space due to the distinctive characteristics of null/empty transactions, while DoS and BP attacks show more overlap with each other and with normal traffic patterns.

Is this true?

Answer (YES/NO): NO